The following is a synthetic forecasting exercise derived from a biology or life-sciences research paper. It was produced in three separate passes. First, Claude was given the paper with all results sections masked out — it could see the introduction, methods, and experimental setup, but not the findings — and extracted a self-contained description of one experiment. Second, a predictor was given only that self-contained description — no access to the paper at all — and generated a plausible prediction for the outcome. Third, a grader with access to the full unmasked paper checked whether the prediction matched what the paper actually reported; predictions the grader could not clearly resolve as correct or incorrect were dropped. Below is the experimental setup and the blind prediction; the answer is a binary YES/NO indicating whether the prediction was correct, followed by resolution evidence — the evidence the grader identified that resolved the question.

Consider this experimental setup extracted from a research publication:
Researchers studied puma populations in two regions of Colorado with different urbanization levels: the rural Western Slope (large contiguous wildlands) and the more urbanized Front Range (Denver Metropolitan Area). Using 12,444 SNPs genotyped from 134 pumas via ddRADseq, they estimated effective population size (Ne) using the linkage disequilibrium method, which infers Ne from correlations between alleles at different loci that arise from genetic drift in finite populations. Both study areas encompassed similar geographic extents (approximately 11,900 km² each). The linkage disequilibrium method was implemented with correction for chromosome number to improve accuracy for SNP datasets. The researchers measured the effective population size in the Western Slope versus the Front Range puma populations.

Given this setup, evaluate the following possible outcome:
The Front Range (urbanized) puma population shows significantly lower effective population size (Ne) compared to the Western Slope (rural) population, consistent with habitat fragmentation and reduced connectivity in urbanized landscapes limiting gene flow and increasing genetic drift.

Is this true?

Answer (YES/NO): YES